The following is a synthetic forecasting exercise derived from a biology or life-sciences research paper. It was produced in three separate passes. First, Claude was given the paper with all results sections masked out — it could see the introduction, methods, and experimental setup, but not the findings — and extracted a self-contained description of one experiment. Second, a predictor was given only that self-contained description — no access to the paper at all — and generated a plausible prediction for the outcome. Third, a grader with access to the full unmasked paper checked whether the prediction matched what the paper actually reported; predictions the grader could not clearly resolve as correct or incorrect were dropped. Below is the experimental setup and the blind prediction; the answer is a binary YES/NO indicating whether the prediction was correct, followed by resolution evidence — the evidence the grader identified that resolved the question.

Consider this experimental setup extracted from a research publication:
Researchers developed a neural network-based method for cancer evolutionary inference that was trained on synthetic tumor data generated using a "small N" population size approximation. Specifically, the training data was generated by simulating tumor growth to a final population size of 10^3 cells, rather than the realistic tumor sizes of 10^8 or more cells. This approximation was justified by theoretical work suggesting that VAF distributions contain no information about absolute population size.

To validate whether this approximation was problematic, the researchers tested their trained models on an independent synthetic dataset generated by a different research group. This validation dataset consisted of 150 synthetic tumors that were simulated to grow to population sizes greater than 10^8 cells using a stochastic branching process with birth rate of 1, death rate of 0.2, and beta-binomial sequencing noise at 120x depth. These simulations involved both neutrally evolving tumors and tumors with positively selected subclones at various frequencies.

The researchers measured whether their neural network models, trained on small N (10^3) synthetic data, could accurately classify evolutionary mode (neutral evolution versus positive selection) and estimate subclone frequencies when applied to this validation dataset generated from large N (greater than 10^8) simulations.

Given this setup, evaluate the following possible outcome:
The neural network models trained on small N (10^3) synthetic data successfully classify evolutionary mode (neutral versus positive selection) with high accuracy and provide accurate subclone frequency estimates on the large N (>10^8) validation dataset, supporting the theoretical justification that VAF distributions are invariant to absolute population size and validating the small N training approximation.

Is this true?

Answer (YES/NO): YES